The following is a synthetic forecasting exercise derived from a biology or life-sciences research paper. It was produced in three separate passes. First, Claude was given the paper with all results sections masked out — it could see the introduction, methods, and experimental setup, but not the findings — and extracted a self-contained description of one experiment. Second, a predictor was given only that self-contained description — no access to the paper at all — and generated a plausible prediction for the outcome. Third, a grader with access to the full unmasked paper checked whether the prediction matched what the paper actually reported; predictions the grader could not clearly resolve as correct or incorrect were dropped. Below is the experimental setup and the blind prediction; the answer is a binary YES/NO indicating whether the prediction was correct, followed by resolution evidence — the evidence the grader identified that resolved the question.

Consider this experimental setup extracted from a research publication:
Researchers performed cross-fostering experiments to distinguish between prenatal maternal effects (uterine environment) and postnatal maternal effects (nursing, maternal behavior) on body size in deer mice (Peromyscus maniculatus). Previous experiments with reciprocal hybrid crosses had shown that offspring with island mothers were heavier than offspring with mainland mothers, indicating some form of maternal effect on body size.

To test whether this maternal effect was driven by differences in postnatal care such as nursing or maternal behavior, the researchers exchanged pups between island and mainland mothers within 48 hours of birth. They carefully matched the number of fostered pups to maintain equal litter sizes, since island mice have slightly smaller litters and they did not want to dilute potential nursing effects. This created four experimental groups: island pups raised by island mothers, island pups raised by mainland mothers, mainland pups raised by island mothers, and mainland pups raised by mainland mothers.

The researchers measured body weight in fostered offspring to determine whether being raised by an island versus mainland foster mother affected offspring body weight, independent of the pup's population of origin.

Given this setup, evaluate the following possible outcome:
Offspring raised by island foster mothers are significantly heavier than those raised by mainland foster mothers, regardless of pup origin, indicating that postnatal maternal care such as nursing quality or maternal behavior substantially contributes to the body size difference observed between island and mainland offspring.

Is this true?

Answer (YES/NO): NO